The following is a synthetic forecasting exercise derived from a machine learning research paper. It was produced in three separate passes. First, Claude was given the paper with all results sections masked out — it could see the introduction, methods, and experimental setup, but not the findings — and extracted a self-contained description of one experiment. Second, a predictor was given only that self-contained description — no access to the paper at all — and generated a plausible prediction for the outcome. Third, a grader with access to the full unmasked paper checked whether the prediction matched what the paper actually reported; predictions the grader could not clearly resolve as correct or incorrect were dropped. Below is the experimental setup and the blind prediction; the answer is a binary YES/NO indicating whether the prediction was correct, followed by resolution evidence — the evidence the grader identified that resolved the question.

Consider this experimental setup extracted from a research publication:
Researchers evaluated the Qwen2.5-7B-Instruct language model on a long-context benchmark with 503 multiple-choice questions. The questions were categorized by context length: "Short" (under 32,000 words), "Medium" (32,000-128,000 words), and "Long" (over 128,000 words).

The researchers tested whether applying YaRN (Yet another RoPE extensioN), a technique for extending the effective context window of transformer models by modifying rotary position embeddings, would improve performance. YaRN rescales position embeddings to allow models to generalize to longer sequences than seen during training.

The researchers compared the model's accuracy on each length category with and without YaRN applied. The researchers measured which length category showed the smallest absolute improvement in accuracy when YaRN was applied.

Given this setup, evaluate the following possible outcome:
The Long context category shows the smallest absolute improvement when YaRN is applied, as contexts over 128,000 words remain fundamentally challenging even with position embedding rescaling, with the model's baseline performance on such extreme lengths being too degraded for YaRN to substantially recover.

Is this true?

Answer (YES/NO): NO